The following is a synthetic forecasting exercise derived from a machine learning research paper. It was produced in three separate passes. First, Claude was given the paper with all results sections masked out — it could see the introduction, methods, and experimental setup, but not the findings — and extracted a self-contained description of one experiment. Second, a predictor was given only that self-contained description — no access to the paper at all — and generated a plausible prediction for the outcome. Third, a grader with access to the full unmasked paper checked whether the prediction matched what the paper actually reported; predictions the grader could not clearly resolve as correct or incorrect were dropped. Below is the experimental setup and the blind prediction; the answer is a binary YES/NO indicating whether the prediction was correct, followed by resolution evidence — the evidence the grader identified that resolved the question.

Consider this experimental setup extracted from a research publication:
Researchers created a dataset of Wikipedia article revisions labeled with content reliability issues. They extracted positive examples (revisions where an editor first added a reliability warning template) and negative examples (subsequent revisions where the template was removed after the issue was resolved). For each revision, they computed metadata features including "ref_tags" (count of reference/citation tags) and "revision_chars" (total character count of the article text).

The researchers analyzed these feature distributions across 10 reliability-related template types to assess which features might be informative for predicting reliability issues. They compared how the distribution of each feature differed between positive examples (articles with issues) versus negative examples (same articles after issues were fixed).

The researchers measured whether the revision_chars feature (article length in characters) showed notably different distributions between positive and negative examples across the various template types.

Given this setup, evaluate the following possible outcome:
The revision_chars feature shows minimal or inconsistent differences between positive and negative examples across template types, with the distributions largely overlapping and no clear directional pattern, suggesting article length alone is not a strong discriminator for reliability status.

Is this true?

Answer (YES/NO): YES